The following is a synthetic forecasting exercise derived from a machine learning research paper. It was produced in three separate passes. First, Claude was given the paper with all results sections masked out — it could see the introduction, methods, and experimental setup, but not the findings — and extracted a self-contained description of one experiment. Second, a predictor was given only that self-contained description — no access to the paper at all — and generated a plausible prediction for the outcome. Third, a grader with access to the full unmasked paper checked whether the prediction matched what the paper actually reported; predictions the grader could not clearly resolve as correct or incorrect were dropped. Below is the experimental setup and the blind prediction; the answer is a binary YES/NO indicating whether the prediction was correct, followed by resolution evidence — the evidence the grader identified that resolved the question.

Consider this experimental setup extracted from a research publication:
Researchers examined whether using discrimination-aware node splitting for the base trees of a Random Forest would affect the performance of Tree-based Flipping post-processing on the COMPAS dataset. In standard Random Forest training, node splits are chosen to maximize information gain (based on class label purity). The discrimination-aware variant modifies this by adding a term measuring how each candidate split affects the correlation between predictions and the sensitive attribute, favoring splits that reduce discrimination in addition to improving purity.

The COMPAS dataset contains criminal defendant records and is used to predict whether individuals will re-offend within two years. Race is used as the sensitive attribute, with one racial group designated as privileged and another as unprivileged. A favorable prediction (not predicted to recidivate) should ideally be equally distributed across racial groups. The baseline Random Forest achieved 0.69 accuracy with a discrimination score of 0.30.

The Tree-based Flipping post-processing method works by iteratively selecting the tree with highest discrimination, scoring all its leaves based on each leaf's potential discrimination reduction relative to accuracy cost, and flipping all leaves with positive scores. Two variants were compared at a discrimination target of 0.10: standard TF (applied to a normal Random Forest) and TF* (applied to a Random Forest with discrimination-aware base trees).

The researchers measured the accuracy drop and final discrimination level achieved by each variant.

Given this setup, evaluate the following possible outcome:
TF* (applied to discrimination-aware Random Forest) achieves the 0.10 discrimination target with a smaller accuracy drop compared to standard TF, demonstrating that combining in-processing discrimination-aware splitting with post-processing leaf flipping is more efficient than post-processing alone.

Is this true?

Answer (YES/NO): YES